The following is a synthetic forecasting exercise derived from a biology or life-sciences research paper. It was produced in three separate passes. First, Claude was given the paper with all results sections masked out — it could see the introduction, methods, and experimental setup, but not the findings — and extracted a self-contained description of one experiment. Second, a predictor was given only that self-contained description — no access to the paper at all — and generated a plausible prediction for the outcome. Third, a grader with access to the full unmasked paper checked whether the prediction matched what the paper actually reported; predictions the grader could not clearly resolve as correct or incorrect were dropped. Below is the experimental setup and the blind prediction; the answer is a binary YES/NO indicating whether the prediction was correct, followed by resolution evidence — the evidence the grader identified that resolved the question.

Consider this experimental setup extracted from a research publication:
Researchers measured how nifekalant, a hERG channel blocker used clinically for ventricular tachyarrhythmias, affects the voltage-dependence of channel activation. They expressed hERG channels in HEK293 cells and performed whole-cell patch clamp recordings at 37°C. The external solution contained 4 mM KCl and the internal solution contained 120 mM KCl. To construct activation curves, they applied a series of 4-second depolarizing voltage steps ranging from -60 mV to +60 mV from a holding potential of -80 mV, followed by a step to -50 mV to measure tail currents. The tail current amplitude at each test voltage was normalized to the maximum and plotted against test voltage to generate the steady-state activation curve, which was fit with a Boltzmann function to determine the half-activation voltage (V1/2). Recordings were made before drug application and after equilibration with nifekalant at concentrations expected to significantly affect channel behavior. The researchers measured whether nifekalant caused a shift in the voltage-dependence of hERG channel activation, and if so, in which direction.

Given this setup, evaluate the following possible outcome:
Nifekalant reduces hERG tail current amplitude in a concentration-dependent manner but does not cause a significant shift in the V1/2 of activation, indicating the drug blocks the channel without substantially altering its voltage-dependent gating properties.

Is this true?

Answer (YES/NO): NO